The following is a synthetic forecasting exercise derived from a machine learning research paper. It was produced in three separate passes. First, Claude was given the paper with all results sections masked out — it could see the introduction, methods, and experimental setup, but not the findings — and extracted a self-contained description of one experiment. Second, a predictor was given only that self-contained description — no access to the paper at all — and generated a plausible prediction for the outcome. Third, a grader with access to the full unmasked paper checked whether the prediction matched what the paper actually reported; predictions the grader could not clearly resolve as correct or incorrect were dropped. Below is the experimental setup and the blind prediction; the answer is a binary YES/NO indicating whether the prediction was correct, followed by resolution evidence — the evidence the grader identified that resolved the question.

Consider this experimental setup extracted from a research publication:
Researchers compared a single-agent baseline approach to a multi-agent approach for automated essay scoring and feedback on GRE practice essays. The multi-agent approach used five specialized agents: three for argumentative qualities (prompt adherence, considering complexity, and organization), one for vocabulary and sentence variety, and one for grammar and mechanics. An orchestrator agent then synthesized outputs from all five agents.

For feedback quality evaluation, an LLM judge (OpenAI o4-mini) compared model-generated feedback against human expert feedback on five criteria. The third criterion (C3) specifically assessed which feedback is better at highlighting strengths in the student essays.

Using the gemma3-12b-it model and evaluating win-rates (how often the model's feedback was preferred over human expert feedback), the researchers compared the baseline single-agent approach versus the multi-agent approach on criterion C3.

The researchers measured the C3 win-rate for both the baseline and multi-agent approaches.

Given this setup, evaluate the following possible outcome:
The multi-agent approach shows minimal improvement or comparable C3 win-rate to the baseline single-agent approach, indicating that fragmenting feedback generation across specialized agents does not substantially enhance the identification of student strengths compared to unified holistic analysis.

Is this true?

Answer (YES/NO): NO